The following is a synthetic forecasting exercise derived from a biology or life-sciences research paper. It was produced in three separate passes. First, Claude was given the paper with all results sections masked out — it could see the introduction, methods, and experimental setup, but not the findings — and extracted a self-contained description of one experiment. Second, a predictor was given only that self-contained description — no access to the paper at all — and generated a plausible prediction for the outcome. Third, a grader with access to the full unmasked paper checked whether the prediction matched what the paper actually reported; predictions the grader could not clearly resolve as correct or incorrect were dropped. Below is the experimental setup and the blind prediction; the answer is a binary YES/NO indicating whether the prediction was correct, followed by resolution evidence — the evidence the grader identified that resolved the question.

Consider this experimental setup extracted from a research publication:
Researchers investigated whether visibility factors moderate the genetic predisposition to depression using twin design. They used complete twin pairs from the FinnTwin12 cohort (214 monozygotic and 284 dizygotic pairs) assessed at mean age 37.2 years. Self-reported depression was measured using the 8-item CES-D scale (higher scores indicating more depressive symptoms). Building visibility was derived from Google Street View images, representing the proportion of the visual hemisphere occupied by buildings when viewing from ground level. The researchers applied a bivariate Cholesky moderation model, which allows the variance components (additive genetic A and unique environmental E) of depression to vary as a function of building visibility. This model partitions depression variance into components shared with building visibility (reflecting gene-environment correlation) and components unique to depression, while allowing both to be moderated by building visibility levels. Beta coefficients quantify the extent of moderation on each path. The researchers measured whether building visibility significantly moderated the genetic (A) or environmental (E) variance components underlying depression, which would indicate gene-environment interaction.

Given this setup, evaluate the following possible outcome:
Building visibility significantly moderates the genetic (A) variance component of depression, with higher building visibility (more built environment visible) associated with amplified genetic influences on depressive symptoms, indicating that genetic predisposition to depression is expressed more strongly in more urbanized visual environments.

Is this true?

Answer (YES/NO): NO